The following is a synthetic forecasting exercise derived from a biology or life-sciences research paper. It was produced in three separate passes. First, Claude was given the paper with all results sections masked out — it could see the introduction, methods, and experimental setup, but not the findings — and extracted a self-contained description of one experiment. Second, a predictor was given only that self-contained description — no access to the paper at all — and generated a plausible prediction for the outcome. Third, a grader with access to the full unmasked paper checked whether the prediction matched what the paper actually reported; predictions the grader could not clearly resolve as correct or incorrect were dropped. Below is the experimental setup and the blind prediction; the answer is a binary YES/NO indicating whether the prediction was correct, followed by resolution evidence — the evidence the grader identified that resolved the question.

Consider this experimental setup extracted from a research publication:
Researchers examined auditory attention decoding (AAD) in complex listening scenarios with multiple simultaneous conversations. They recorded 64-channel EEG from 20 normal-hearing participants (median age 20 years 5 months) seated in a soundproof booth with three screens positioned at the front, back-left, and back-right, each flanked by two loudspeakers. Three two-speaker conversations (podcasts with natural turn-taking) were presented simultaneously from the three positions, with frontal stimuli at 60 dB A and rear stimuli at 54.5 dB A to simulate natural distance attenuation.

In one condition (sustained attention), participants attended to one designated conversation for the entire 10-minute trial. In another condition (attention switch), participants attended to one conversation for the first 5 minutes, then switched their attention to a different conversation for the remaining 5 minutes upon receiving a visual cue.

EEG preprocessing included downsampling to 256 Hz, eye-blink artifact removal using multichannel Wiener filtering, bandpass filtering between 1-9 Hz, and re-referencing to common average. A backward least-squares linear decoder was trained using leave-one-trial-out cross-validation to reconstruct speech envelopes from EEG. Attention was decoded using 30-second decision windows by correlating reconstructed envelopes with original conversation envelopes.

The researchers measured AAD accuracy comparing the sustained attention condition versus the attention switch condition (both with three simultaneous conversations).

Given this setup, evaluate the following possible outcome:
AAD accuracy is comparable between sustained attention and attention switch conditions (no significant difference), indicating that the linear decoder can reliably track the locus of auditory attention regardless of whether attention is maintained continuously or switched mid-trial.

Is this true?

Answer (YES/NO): YES